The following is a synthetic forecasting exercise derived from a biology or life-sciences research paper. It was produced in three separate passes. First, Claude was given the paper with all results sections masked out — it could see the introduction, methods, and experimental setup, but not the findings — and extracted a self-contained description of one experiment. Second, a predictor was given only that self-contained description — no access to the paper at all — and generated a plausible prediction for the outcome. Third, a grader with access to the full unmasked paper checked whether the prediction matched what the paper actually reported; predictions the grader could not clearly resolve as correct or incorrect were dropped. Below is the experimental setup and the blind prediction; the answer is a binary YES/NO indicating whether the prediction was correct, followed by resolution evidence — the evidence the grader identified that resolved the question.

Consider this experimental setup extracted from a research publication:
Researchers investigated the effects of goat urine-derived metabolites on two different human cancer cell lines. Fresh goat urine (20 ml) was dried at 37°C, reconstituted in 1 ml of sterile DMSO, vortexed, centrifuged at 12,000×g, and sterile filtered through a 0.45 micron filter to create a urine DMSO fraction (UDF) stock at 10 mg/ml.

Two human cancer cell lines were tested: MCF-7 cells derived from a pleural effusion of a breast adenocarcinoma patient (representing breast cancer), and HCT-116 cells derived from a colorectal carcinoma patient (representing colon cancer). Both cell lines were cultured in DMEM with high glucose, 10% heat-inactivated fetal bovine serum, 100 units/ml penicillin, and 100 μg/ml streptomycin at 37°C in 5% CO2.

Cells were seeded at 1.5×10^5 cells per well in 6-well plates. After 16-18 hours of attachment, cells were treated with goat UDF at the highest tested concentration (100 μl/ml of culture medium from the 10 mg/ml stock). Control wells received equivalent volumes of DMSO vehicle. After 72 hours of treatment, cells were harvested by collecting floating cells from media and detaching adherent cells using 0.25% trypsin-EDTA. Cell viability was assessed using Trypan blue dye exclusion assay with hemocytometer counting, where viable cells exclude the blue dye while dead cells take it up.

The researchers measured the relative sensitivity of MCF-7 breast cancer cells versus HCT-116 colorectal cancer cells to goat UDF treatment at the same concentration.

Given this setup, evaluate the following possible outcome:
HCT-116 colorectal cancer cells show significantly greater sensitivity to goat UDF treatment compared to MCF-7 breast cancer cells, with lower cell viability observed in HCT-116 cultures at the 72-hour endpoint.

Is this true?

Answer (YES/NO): YES